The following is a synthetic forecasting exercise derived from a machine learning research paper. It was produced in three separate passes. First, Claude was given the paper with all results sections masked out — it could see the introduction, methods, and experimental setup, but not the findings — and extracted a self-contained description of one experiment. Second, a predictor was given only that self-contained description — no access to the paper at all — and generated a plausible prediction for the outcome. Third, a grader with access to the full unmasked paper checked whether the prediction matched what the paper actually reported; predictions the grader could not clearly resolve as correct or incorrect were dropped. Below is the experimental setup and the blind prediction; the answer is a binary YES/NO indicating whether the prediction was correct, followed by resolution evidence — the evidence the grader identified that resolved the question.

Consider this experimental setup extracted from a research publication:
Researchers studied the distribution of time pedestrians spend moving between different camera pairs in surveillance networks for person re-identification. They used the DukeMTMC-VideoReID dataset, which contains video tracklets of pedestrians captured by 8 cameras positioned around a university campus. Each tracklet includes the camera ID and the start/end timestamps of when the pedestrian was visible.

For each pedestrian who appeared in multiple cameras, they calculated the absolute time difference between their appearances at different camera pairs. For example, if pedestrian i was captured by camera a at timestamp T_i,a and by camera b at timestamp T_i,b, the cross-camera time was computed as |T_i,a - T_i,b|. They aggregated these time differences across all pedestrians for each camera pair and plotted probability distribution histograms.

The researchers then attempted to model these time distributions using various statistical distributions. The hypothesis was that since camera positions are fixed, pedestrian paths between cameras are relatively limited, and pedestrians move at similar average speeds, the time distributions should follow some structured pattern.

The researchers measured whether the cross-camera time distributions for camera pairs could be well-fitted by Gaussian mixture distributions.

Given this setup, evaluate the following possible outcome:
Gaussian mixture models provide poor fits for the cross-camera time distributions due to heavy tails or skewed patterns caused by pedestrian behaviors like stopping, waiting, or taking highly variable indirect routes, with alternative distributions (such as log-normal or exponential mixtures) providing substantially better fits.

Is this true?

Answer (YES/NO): NO